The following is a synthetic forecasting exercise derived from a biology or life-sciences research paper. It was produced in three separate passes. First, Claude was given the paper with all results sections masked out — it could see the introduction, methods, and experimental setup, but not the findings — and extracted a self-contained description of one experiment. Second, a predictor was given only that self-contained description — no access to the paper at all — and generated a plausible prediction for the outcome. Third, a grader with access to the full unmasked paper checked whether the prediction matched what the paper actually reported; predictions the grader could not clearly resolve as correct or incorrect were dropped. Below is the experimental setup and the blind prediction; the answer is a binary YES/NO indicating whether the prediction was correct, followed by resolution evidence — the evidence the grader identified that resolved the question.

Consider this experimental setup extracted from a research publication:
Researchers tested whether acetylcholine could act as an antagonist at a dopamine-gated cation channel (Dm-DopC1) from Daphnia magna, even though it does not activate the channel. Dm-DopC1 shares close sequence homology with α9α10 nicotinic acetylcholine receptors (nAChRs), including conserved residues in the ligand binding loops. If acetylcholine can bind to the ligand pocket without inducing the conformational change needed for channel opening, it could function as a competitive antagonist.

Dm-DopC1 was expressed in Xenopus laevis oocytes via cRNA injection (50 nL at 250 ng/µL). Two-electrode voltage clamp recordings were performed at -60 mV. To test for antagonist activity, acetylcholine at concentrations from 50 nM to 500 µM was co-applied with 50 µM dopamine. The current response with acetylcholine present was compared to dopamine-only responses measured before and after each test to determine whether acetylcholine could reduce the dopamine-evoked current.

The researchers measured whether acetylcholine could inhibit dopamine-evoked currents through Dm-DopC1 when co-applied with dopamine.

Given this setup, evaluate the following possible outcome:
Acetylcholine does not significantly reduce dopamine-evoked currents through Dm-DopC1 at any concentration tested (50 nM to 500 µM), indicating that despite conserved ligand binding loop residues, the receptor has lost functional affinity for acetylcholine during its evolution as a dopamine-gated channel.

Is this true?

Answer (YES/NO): YES